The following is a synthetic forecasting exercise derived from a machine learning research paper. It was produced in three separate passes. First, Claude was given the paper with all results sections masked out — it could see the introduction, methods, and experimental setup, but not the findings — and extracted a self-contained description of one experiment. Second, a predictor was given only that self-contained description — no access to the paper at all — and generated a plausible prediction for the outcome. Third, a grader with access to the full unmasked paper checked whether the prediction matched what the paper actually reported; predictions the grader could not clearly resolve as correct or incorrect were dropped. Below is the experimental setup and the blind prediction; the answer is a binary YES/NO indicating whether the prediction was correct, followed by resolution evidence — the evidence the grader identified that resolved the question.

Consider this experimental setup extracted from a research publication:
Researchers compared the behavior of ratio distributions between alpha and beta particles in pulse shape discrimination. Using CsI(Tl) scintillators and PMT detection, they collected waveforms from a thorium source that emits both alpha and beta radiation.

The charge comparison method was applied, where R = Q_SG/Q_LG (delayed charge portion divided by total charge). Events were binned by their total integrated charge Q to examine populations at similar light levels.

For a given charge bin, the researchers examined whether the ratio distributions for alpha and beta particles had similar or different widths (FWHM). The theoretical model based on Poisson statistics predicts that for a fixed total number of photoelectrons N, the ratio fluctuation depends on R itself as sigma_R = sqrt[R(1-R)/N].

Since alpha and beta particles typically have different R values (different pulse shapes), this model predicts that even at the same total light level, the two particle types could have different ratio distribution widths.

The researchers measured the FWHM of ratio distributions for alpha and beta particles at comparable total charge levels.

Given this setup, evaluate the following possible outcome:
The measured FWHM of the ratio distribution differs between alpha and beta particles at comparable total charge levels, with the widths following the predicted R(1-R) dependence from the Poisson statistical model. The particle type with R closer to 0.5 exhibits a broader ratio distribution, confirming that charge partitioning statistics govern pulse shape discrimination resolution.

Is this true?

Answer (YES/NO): NO